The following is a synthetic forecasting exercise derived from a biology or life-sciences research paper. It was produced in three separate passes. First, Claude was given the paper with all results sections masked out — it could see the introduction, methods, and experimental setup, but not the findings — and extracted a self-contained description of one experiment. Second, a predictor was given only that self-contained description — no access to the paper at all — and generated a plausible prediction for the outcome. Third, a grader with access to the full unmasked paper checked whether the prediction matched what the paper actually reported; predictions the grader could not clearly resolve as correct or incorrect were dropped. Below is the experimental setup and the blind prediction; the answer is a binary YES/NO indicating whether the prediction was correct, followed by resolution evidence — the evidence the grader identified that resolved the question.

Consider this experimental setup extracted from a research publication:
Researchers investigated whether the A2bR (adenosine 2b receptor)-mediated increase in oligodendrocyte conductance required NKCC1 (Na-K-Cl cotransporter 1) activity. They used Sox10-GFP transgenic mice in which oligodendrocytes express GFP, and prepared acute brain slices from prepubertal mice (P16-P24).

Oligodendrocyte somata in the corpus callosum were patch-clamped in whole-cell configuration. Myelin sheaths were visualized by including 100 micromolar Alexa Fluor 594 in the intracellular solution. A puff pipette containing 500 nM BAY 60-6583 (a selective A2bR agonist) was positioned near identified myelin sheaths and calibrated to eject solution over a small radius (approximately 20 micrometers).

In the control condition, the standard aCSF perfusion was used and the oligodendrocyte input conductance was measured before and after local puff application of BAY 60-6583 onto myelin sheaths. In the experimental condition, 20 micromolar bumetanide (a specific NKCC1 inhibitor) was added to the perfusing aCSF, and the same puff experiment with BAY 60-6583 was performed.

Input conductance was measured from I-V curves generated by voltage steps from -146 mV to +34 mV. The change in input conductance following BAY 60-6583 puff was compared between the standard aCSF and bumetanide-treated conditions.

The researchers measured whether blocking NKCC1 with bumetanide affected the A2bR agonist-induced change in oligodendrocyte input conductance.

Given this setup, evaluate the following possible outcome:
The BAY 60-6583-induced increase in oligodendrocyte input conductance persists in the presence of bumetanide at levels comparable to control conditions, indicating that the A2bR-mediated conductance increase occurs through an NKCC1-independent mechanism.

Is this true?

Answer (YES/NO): NO